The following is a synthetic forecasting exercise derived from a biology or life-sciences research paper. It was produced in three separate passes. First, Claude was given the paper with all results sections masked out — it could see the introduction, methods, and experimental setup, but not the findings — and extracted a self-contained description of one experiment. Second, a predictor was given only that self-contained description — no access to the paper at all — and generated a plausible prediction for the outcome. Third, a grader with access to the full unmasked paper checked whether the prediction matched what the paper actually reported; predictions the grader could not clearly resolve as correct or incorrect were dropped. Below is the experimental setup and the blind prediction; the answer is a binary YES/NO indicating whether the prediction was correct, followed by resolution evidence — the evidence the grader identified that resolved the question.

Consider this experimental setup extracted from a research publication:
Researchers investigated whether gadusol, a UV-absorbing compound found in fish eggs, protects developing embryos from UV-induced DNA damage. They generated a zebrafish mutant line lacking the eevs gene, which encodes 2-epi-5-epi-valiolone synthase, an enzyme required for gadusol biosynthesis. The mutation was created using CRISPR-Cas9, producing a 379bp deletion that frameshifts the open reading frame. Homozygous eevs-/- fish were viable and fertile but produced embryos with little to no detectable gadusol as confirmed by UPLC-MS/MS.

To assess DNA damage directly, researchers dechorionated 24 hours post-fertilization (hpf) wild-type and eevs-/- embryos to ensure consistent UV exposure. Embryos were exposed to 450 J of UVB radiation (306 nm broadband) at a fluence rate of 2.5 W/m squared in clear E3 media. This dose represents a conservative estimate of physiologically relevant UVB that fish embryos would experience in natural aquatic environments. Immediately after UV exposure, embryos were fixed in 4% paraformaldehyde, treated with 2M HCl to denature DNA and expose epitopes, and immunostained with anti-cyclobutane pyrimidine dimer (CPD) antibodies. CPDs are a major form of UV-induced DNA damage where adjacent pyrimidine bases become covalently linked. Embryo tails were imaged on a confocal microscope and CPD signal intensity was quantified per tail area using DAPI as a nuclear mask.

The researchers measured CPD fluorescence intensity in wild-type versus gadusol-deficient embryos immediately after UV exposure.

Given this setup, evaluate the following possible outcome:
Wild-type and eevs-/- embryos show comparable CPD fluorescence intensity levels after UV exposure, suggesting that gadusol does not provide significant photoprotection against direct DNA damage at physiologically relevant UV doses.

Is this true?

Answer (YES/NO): NO